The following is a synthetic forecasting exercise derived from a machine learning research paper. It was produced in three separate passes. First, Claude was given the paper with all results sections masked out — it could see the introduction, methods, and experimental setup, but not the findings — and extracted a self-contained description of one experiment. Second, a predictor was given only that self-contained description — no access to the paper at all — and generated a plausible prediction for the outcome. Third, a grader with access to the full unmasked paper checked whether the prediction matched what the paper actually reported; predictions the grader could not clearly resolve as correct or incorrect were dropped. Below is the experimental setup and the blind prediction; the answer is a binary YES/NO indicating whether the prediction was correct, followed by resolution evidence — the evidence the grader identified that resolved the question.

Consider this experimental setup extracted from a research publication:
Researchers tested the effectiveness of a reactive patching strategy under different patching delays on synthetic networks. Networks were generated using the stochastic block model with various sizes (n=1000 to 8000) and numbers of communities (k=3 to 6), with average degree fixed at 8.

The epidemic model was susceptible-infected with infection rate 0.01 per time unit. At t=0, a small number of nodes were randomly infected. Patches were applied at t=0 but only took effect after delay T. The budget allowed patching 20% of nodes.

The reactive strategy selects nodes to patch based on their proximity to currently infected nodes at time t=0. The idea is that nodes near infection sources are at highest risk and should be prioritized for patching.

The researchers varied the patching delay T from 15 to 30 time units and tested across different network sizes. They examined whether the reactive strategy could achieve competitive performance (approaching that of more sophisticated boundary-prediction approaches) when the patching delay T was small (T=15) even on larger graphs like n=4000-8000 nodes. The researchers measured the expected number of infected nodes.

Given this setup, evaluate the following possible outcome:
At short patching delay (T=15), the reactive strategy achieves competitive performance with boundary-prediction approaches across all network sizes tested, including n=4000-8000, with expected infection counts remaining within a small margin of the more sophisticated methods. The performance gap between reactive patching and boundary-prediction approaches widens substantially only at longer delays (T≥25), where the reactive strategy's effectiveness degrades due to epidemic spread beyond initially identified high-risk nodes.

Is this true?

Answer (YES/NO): YES